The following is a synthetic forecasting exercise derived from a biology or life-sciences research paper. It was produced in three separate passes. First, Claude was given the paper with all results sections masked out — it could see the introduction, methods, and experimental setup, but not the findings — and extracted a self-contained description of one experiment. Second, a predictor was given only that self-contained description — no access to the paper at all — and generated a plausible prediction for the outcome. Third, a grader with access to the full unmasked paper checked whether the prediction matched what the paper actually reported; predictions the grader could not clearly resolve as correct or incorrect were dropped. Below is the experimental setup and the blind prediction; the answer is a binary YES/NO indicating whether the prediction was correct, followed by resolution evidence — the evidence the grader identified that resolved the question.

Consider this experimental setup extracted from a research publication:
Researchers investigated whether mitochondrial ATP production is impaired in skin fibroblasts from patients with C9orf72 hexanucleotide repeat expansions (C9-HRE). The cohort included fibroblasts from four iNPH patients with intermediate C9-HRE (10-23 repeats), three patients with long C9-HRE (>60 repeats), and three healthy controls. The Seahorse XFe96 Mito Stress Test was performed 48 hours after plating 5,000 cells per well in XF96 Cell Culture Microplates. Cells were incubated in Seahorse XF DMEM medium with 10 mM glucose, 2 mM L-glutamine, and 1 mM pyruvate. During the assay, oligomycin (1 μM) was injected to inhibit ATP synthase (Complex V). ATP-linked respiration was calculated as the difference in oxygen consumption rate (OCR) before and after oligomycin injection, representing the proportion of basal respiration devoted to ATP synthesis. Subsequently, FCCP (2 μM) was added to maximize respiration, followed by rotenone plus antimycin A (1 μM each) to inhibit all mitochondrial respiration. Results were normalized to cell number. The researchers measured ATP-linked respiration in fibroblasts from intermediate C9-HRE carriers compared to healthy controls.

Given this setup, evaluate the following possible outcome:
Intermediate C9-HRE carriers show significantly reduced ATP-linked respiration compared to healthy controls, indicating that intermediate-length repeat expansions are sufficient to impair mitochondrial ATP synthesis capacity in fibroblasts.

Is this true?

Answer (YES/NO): YES